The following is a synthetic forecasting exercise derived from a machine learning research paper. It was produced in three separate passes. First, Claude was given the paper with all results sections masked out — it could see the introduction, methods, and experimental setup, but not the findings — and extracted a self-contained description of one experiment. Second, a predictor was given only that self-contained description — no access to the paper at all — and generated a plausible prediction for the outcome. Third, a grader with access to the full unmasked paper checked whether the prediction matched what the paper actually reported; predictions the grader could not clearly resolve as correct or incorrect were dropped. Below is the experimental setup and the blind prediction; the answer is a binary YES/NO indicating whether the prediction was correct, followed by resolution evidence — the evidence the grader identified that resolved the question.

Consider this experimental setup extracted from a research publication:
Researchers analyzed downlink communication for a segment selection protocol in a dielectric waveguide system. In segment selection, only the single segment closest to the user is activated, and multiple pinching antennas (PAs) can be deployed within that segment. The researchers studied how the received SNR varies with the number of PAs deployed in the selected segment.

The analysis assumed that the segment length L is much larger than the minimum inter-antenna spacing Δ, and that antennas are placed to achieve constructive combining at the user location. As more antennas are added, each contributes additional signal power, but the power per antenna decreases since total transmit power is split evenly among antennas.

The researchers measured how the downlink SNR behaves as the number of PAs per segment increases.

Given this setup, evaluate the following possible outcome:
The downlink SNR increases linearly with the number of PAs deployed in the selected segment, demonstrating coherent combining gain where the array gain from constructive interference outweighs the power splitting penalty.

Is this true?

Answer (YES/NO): NO